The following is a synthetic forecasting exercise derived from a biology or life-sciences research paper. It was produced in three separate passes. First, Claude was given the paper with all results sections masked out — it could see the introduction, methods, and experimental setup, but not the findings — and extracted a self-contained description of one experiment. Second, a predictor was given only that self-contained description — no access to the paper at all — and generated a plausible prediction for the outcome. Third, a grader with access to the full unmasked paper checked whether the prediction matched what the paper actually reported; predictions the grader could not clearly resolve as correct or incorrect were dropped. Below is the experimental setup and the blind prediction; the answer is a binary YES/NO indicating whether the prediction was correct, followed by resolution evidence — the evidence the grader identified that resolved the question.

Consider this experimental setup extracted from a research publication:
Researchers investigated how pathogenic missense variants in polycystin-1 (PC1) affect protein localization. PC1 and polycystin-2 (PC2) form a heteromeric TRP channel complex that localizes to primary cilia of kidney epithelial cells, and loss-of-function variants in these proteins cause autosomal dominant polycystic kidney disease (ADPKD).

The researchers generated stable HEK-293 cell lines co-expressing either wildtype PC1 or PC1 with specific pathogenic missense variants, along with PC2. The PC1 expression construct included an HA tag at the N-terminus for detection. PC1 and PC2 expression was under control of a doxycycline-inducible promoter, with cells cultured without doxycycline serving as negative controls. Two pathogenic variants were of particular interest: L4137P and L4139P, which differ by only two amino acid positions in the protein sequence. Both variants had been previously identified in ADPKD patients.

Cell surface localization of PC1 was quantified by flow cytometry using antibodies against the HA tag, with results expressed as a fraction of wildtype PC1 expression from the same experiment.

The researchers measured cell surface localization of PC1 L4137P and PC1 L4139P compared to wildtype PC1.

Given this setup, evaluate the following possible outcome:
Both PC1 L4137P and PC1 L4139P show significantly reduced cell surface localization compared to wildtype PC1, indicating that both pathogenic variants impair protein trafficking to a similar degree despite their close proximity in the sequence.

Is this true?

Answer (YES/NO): NO